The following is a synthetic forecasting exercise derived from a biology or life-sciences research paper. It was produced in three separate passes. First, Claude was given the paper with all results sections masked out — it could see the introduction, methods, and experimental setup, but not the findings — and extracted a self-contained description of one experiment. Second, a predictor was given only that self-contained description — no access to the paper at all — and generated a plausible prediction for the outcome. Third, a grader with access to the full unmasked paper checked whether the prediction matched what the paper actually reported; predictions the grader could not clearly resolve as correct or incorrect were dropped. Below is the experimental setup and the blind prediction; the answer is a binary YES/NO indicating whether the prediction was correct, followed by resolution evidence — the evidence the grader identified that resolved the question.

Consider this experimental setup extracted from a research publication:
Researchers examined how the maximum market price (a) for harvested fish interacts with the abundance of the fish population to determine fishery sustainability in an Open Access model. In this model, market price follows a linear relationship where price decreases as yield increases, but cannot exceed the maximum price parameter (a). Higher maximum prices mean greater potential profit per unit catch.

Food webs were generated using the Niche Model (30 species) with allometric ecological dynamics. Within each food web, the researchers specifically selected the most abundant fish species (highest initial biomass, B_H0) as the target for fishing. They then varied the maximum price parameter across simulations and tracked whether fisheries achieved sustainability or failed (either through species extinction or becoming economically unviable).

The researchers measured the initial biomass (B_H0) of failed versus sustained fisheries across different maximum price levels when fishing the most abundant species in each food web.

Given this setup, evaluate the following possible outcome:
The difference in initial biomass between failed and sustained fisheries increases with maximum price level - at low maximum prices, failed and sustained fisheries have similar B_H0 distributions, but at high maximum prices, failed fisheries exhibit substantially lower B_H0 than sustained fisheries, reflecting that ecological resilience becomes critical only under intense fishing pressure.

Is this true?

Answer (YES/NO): NO